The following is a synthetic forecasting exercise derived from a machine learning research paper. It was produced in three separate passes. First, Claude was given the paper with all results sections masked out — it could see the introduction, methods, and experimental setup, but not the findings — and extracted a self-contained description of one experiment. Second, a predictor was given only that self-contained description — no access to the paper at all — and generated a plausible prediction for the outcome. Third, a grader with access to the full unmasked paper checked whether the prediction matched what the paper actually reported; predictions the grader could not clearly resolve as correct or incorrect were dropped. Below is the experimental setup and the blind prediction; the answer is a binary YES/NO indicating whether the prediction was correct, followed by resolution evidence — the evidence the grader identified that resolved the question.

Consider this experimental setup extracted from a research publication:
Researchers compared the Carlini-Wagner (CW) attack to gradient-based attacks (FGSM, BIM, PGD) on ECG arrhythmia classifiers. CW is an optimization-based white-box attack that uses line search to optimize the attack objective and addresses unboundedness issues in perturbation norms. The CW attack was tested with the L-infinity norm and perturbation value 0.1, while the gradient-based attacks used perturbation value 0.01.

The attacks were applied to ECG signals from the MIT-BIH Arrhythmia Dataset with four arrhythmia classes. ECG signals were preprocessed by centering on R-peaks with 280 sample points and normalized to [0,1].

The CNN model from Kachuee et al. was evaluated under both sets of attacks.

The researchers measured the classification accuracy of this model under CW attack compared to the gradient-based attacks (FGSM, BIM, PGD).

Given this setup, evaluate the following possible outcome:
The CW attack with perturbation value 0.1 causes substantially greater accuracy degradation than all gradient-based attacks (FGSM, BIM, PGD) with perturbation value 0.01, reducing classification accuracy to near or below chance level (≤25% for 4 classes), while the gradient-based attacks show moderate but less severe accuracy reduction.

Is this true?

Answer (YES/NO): NO